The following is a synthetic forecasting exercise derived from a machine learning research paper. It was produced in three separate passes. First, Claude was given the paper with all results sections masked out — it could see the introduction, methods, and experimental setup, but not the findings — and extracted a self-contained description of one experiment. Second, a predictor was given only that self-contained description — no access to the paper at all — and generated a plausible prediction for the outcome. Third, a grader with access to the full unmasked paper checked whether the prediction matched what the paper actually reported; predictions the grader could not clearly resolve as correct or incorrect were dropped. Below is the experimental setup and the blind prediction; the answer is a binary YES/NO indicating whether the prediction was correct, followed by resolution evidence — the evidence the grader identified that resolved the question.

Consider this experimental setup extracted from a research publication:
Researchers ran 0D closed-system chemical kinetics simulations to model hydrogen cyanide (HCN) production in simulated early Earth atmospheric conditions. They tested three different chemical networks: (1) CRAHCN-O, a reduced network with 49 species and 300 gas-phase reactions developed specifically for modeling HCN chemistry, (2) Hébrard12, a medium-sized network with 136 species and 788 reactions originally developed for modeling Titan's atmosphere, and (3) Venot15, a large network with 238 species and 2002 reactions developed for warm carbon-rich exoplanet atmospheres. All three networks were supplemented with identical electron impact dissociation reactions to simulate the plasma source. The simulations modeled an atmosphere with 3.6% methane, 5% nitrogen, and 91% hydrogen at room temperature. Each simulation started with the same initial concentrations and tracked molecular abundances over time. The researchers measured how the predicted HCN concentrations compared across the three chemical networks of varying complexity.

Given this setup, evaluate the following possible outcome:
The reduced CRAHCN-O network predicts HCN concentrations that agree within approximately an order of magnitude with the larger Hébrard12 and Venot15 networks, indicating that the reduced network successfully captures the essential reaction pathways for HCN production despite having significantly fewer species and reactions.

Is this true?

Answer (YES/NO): YES